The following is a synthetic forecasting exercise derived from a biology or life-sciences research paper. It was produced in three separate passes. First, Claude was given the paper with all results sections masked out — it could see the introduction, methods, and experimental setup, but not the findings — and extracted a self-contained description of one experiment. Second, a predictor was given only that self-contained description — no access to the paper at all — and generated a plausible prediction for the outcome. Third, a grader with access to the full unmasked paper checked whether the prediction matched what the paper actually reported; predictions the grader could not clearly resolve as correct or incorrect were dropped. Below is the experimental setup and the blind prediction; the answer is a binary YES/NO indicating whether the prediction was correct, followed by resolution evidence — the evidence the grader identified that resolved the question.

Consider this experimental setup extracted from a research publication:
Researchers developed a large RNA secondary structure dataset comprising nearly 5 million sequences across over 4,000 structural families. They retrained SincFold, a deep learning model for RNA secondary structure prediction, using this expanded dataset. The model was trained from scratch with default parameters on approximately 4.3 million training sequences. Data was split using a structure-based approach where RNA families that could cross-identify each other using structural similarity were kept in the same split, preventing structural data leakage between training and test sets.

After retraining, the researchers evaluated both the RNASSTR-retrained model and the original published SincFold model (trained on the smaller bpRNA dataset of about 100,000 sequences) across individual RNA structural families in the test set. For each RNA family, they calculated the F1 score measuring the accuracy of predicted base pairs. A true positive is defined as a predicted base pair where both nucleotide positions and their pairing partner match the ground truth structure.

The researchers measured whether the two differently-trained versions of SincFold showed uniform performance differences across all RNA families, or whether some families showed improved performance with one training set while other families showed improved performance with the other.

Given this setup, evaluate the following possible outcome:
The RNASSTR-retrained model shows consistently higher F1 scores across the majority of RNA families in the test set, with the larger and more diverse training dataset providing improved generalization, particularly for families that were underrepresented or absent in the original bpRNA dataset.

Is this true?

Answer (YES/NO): NO